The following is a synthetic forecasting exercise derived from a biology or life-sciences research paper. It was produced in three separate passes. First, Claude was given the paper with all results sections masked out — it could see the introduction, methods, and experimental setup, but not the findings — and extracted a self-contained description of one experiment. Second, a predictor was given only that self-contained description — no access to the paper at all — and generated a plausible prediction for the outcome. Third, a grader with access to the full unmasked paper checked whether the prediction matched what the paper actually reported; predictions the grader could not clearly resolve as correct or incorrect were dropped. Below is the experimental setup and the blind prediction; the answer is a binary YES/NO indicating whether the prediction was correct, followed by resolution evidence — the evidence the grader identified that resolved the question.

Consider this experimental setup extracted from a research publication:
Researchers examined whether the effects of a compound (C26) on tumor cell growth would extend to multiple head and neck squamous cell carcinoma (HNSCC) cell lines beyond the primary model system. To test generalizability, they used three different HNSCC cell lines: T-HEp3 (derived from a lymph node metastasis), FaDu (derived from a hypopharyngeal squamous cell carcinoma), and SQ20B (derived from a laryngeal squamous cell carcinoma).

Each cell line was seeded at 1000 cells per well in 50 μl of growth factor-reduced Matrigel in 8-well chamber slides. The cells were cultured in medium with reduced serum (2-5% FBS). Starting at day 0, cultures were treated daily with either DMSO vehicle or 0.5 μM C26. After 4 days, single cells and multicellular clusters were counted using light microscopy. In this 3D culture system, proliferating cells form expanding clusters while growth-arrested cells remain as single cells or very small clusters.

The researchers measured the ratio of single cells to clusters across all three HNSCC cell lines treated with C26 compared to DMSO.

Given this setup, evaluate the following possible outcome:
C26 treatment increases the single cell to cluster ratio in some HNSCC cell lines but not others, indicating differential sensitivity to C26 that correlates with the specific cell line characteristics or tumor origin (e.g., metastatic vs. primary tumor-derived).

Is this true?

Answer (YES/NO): NO